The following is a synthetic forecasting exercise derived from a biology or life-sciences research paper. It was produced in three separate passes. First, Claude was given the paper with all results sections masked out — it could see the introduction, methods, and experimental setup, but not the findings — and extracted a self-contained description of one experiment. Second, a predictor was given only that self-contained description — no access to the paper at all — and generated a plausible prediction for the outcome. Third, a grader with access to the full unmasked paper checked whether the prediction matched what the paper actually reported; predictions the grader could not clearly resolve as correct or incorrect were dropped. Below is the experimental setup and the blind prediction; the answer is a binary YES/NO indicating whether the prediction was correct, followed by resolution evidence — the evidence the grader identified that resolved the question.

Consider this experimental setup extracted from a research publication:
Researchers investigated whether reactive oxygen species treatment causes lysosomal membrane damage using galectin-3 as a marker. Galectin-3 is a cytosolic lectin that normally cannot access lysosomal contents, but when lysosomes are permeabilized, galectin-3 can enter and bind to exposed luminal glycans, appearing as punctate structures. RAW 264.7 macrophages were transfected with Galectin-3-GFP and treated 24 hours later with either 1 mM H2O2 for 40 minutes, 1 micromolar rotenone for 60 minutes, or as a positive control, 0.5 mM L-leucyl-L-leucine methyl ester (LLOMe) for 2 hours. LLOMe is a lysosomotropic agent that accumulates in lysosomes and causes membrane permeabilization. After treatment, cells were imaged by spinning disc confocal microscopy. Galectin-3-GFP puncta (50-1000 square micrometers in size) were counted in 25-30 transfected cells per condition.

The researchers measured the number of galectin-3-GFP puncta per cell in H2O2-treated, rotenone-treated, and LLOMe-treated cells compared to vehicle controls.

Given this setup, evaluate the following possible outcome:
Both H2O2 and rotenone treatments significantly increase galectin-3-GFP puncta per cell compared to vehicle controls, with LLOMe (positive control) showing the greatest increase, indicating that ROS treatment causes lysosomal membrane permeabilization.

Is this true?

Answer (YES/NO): NO